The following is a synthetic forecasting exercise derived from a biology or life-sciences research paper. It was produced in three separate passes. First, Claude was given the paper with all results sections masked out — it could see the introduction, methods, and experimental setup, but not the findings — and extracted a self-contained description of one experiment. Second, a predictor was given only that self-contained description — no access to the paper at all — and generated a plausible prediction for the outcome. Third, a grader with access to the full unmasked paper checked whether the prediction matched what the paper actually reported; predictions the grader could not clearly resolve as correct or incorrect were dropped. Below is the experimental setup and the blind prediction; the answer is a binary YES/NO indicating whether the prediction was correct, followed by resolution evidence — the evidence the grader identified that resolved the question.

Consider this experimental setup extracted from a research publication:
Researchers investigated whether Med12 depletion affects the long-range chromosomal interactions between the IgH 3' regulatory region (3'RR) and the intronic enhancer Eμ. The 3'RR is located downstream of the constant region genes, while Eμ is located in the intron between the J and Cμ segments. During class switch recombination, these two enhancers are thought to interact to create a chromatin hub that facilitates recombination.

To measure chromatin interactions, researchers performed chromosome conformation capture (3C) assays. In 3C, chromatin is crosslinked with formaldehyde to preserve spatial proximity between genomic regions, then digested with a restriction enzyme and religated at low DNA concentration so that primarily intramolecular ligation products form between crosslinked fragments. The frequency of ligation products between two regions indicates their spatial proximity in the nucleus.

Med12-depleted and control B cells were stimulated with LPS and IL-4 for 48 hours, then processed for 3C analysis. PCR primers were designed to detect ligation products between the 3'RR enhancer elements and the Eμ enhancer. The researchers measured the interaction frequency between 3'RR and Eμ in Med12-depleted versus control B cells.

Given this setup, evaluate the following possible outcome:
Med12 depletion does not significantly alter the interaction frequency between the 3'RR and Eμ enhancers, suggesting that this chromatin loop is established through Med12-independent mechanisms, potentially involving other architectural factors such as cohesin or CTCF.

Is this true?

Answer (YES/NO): NO